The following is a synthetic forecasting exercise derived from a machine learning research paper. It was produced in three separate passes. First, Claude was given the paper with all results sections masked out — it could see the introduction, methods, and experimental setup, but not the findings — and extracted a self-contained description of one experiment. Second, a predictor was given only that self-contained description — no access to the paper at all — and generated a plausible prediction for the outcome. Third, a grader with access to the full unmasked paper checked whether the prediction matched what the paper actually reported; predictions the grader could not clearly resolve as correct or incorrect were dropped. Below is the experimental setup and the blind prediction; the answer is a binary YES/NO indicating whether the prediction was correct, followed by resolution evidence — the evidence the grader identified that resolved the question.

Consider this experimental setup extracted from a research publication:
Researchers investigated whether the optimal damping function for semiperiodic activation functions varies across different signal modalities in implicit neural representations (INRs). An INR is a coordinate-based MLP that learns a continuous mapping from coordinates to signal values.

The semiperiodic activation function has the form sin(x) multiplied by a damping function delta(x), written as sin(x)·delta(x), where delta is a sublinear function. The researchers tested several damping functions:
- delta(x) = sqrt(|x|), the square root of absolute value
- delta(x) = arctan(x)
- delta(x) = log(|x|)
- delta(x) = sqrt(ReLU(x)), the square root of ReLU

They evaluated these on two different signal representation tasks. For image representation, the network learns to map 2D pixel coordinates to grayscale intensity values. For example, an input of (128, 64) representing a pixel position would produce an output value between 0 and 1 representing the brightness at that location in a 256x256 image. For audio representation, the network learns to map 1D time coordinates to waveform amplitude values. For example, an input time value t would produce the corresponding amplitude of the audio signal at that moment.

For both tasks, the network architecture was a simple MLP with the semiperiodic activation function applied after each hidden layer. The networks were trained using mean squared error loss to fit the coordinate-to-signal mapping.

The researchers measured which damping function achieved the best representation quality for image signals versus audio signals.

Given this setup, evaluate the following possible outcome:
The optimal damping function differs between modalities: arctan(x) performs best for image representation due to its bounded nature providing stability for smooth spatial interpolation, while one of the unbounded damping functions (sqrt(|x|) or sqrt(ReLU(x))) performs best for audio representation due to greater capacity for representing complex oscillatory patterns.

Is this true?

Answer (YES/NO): NO